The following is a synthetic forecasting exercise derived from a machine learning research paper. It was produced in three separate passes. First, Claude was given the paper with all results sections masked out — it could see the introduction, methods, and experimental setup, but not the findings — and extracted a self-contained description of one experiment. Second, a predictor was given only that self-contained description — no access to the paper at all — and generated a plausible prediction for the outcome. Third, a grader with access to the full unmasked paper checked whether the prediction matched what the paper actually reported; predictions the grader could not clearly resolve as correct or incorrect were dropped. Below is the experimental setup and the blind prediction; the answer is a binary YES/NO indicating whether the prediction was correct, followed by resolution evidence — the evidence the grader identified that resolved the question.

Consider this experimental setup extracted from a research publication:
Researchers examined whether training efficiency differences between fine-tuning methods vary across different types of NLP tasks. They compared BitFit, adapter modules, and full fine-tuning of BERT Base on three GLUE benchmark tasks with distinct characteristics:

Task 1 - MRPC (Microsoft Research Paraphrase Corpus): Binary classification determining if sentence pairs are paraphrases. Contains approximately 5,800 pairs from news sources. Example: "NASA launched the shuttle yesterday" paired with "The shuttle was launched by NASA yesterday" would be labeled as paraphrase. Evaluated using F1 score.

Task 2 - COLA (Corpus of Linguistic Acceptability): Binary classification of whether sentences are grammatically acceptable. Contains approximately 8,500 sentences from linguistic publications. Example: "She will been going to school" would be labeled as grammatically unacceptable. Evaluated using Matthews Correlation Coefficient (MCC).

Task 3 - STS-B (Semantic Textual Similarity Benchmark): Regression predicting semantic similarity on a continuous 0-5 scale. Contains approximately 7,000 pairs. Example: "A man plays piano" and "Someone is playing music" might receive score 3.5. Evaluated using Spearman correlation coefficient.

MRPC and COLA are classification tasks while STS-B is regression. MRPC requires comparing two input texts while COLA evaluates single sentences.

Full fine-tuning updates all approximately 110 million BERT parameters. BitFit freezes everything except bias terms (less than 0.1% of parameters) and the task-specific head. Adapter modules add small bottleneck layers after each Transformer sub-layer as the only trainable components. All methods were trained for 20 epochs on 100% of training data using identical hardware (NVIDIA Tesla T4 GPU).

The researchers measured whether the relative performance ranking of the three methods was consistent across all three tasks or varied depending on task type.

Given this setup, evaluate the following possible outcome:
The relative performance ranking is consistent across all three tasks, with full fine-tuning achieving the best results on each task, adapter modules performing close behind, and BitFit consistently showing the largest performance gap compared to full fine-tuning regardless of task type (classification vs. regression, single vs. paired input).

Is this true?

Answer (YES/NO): NO